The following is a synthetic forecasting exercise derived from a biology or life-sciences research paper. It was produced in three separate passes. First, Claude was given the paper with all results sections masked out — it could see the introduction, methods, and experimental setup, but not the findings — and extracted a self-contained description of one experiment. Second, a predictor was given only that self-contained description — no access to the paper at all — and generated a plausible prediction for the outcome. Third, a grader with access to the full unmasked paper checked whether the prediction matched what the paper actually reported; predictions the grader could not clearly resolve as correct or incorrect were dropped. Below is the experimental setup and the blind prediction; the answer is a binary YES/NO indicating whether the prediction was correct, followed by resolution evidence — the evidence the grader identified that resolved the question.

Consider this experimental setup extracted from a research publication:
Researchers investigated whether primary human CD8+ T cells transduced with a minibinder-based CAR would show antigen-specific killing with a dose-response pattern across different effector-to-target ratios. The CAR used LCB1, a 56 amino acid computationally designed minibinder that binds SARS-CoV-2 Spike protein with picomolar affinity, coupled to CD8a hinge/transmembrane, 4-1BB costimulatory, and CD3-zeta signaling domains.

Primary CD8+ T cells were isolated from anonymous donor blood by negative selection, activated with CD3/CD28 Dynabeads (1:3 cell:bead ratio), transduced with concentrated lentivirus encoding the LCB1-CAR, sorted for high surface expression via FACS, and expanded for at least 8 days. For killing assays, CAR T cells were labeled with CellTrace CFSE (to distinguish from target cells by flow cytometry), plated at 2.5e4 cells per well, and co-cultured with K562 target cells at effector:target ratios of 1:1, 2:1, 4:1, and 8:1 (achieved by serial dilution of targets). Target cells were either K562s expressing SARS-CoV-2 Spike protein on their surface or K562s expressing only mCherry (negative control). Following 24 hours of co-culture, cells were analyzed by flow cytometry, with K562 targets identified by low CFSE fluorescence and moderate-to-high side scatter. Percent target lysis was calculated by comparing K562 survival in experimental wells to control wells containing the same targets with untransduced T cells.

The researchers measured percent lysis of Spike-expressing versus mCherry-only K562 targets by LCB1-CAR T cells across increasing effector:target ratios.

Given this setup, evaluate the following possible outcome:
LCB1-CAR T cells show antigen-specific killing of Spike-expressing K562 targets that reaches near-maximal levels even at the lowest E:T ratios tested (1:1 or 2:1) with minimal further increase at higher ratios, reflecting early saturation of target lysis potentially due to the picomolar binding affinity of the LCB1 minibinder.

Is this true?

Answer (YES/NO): NO